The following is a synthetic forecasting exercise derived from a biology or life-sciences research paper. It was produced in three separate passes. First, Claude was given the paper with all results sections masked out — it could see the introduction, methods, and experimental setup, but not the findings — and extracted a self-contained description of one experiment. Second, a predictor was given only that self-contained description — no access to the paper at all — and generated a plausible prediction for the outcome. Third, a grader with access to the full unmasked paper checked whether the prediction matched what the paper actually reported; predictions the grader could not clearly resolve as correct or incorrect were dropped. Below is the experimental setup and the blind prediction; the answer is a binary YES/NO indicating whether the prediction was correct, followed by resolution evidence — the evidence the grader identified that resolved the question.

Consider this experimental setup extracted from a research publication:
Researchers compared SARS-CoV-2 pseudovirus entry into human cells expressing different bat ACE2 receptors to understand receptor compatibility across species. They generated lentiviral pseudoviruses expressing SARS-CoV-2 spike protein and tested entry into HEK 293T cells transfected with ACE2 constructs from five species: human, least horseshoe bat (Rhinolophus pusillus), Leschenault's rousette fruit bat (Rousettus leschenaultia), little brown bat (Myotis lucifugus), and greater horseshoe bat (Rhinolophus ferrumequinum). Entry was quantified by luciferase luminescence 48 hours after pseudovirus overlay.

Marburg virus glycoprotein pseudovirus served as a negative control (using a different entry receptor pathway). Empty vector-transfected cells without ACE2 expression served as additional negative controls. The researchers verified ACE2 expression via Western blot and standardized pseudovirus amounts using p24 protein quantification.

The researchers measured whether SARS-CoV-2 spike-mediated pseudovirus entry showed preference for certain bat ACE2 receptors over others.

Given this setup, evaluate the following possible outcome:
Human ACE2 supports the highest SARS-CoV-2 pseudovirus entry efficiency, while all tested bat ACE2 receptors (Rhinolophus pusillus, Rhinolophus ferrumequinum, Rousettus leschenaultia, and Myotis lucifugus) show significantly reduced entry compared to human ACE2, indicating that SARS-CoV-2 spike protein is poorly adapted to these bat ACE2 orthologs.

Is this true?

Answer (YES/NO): NO